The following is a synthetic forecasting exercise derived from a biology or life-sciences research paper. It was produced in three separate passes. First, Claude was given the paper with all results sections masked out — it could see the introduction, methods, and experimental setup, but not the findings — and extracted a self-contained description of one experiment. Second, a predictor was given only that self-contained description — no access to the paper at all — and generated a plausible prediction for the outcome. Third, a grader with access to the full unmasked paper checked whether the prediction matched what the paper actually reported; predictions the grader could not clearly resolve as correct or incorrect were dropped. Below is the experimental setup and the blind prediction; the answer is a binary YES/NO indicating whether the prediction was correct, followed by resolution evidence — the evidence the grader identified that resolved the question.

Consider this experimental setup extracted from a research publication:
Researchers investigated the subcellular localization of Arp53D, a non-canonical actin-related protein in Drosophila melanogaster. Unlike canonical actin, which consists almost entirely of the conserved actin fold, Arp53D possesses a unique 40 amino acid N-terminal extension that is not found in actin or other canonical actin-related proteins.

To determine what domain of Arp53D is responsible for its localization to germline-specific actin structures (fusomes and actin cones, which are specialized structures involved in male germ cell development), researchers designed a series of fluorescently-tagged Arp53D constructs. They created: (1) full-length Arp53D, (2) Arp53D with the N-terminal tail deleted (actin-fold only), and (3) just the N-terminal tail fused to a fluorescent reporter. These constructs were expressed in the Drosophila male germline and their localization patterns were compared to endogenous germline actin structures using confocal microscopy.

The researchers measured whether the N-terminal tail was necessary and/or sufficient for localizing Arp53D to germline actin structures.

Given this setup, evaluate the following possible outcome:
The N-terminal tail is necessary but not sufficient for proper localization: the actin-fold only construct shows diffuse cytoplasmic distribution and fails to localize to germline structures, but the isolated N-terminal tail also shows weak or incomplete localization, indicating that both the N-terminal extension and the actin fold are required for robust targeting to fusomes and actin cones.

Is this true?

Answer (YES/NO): YES